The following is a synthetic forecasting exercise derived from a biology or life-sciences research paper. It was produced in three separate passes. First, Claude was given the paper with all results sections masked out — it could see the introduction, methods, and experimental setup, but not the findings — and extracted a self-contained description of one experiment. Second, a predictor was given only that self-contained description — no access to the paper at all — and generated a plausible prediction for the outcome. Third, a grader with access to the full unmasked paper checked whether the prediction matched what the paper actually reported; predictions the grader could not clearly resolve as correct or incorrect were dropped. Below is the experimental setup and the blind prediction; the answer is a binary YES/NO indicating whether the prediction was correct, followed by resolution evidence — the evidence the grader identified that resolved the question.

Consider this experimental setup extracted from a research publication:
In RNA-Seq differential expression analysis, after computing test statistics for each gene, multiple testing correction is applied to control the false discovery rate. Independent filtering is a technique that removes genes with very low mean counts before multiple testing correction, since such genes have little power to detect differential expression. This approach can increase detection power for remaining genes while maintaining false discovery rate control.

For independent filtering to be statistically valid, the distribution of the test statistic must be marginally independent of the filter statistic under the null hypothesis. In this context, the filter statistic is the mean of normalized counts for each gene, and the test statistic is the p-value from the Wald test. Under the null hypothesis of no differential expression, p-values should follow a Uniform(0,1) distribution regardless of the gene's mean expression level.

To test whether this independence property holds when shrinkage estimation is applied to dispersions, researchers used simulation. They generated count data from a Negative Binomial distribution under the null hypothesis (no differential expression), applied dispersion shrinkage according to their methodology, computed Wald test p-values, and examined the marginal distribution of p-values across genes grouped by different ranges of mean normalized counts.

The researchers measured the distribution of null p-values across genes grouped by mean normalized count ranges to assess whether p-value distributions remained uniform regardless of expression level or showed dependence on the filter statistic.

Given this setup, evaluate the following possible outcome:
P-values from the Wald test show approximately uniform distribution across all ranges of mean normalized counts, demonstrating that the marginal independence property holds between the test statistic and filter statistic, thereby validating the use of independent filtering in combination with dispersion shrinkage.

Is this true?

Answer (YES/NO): YES